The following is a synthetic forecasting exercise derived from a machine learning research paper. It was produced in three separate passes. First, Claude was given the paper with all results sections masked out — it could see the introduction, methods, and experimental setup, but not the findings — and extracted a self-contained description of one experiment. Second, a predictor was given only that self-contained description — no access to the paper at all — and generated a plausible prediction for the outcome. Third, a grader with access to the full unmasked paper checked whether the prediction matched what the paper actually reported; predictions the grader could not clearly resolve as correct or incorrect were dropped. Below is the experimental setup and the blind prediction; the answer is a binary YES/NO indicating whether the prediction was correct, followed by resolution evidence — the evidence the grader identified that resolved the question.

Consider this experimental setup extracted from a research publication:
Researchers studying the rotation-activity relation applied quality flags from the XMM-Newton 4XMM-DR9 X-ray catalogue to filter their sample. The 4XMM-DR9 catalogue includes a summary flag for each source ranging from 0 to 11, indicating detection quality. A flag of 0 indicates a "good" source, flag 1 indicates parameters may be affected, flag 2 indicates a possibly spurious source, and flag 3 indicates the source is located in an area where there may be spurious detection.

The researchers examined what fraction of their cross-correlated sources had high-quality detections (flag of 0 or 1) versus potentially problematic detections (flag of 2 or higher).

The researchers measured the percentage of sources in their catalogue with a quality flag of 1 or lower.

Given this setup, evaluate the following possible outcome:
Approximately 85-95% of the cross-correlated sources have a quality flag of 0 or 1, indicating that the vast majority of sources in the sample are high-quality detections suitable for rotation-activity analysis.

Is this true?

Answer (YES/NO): NO